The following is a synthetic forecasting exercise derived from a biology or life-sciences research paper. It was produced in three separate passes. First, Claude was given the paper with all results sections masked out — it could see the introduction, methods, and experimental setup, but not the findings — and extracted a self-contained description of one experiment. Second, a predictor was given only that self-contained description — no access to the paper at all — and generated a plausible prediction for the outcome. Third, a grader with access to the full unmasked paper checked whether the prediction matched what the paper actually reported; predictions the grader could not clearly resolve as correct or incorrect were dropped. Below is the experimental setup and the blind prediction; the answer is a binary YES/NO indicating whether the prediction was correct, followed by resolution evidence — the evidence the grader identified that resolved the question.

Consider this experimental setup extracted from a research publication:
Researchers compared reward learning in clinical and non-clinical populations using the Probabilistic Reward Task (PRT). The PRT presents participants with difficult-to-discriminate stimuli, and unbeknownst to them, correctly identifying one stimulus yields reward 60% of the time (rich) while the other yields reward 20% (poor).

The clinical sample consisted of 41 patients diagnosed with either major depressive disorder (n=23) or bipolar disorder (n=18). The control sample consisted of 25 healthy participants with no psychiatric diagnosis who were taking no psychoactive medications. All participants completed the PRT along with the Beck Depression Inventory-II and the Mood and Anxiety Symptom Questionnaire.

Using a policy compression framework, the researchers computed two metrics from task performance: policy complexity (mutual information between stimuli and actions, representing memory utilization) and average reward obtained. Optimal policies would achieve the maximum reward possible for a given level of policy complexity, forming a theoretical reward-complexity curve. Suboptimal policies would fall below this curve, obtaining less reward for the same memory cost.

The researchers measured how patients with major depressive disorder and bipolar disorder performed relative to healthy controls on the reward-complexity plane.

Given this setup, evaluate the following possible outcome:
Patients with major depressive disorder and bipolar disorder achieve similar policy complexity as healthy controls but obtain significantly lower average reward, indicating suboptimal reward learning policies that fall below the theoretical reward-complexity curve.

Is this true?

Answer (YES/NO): YES